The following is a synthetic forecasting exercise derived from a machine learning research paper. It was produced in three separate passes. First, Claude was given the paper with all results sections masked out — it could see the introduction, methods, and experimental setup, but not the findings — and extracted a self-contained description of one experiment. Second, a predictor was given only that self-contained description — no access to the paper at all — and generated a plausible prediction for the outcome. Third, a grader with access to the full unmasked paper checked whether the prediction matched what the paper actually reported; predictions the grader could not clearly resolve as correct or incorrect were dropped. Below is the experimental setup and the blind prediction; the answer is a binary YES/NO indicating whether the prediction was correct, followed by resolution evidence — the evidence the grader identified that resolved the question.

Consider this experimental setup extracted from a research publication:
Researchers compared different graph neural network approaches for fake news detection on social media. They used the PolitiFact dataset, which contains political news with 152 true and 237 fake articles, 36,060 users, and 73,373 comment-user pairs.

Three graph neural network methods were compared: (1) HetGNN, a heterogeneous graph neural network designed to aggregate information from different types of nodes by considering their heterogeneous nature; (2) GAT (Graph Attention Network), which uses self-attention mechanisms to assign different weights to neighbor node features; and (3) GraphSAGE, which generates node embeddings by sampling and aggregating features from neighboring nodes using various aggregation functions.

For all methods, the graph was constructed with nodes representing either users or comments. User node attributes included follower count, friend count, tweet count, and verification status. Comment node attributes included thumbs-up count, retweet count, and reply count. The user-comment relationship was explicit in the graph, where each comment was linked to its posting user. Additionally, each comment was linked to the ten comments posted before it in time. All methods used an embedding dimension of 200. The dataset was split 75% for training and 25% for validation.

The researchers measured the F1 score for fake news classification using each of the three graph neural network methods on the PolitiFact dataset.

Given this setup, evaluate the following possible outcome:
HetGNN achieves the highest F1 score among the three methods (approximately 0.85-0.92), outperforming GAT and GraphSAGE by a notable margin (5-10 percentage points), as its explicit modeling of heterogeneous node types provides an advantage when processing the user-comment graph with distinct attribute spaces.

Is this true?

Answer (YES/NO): NO